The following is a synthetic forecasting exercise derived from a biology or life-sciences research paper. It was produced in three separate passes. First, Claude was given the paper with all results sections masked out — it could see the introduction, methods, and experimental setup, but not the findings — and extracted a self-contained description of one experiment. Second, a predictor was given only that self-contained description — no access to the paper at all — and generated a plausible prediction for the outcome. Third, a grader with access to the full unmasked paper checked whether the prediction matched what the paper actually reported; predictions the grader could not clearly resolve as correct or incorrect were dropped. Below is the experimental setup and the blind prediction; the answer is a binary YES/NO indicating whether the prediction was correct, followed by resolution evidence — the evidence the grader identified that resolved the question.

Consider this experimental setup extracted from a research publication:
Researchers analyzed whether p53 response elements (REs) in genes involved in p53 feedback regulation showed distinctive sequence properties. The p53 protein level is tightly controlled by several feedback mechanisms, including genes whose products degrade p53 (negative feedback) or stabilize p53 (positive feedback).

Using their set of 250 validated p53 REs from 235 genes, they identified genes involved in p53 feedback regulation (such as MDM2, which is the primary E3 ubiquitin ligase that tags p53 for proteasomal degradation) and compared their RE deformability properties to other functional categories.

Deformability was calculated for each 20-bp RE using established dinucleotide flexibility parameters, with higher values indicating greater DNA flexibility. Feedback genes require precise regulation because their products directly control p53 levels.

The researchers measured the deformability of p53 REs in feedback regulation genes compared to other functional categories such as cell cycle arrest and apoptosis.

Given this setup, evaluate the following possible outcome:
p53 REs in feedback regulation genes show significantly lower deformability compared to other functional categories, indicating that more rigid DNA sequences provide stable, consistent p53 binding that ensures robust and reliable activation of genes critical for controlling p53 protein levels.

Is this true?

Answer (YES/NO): NO